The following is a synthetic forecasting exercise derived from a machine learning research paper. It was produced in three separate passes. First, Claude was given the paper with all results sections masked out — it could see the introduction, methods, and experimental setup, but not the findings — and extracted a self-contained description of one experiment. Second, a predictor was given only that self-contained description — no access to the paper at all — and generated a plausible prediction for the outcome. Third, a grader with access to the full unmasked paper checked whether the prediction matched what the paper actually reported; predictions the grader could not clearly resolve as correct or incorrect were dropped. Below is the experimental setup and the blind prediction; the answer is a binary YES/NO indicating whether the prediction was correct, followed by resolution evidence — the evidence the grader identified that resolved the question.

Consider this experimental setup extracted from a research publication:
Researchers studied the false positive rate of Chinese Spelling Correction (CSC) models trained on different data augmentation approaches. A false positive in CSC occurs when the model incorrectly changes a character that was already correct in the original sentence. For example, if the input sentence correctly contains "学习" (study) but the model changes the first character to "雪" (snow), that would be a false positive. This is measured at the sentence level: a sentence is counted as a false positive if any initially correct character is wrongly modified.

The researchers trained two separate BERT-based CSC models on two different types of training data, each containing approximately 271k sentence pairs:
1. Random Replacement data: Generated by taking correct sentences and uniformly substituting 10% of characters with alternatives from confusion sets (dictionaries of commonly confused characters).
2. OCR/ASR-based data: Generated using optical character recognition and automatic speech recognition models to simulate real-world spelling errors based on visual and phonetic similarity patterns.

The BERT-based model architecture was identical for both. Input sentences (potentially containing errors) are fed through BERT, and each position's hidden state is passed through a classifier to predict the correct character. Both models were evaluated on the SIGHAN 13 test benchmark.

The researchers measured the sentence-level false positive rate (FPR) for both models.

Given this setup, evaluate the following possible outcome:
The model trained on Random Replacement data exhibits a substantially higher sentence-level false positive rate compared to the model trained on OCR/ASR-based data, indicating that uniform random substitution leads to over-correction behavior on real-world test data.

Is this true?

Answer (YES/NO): NO